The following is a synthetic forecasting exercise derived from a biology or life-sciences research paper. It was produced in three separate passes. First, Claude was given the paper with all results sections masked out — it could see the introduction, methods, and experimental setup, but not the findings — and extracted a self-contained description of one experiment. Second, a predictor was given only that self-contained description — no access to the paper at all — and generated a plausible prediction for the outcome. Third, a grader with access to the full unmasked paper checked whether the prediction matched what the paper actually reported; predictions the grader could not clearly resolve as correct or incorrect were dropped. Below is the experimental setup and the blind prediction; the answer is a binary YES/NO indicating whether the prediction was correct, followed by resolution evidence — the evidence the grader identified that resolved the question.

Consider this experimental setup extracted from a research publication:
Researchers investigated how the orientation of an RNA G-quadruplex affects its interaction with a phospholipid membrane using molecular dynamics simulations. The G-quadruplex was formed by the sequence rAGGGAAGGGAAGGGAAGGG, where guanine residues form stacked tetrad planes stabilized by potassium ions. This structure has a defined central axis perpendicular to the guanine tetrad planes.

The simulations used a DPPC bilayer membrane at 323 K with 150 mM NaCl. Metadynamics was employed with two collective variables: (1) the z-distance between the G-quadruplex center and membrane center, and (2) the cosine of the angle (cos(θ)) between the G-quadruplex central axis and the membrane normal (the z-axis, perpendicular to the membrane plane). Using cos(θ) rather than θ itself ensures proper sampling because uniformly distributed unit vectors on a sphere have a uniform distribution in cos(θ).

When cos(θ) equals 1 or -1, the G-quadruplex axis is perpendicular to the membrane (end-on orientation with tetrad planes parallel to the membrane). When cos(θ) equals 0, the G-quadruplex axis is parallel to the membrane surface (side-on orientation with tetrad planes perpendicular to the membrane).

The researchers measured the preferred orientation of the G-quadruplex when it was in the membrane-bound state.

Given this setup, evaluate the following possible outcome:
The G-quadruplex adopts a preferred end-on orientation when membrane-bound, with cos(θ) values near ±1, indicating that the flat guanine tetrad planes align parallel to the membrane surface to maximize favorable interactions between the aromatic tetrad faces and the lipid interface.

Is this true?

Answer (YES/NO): NO